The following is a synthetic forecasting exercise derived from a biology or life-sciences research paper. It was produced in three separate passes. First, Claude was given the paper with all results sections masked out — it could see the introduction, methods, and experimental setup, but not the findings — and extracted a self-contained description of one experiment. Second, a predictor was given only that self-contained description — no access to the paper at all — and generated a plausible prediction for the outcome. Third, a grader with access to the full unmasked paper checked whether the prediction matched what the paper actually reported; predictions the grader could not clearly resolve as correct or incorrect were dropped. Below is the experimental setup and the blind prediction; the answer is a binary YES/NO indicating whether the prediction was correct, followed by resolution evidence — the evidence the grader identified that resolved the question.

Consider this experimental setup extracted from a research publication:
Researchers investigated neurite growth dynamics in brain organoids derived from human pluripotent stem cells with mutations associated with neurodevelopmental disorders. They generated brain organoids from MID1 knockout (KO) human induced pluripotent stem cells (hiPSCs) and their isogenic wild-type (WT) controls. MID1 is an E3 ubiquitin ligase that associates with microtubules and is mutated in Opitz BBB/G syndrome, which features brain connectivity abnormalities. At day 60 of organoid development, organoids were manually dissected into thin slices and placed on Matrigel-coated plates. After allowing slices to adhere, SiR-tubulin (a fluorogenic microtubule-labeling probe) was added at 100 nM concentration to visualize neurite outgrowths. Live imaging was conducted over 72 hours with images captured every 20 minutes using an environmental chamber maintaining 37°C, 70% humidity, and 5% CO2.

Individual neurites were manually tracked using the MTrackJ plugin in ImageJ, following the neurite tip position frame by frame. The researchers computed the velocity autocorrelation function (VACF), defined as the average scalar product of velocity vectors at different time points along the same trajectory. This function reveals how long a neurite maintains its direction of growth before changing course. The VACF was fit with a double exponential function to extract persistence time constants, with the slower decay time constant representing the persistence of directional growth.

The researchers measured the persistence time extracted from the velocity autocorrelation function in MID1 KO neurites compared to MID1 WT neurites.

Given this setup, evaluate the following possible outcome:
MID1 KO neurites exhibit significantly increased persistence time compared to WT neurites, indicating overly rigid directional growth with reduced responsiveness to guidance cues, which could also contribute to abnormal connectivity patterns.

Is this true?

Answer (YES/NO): NO